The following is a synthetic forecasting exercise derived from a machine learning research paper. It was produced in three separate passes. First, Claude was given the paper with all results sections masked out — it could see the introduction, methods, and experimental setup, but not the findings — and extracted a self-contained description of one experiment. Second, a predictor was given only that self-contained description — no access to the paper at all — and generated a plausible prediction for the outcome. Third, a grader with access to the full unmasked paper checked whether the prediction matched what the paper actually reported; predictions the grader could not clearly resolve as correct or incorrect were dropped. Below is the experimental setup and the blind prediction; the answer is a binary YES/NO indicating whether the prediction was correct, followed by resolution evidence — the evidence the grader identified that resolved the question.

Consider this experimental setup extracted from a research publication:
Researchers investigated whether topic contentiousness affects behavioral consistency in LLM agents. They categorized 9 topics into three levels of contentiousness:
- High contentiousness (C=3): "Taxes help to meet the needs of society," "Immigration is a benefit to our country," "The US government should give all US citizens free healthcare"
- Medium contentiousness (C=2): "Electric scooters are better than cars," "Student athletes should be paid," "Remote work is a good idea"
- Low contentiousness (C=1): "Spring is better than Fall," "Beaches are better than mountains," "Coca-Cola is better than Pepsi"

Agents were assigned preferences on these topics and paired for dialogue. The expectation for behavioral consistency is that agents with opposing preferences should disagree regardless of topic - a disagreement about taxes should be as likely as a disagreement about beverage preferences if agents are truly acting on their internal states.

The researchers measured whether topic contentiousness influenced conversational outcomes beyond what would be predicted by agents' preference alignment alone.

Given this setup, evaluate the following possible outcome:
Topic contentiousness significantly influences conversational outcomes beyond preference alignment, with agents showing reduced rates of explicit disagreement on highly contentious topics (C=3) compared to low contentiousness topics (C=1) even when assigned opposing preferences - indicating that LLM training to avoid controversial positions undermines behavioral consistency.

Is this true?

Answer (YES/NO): NO